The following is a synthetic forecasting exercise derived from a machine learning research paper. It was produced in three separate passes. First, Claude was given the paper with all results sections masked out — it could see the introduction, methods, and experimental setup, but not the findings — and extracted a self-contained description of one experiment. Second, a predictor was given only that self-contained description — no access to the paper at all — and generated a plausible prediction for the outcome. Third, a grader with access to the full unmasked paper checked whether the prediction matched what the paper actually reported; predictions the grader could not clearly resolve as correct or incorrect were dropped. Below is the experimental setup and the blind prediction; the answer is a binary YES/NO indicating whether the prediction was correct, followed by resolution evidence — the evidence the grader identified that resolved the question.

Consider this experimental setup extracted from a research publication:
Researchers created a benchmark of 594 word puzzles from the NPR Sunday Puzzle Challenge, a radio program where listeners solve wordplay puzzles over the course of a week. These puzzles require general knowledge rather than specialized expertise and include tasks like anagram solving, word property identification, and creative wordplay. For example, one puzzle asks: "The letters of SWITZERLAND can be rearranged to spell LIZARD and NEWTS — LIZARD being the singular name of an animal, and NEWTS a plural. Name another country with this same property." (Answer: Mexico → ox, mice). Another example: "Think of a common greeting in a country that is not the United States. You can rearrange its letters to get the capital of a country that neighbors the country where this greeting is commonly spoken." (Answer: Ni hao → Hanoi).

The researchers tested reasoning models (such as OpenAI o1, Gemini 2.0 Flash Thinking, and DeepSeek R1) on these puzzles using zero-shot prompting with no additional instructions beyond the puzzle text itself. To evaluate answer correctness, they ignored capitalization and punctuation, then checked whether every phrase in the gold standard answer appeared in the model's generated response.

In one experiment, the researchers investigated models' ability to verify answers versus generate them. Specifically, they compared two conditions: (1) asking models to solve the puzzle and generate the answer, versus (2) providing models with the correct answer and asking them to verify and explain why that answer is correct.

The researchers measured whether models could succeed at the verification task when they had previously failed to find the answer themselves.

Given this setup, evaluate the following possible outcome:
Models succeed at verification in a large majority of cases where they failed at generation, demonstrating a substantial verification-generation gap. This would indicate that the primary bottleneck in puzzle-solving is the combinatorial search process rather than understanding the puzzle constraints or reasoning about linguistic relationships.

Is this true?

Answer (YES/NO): YES